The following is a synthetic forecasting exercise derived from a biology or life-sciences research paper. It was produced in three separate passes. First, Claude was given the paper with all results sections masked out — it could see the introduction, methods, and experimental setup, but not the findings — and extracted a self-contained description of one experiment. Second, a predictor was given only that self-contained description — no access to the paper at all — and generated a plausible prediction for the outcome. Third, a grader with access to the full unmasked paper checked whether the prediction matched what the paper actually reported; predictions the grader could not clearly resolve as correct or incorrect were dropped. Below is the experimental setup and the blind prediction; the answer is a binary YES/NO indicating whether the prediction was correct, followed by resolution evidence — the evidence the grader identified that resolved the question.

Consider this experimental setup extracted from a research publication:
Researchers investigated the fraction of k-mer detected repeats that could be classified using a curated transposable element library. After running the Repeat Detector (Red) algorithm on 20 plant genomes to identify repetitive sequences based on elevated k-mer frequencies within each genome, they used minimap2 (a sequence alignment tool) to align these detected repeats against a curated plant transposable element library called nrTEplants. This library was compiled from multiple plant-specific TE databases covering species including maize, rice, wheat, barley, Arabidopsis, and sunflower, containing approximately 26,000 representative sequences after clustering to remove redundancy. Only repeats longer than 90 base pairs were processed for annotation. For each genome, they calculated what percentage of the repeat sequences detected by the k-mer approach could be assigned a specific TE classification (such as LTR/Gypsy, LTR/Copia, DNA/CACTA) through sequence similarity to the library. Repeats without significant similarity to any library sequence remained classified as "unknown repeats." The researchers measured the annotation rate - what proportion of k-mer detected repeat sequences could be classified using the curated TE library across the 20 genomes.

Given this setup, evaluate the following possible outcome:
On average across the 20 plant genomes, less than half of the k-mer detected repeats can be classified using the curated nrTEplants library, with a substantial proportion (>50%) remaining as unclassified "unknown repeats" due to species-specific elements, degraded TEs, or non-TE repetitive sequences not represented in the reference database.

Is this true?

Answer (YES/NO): NO